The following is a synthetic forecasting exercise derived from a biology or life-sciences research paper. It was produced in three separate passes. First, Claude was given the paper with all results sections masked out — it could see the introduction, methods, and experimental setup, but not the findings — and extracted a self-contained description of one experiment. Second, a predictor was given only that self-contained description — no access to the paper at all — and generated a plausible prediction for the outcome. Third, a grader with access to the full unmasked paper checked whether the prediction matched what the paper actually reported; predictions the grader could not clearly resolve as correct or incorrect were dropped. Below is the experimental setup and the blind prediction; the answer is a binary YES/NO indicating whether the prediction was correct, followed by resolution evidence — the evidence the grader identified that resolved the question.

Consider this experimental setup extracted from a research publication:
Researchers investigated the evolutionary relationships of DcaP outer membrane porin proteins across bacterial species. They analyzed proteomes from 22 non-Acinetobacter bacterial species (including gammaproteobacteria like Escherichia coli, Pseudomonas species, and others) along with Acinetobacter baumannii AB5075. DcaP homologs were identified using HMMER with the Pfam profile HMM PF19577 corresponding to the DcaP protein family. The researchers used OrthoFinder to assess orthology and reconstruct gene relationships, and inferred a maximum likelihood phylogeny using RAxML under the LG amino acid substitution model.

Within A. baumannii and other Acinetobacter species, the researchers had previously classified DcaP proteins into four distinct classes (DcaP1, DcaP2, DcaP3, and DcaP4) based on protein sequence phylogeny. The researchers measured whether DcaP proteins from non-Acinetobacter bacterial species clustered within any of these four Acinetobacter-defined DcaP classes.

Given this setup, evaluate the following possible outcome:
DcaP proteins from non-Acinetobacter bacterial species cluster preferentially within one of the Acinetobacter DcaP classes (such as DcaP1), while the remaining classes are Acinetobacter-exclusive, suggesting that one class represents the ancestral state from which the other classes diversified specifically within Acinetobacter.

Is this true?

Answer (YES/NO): NO